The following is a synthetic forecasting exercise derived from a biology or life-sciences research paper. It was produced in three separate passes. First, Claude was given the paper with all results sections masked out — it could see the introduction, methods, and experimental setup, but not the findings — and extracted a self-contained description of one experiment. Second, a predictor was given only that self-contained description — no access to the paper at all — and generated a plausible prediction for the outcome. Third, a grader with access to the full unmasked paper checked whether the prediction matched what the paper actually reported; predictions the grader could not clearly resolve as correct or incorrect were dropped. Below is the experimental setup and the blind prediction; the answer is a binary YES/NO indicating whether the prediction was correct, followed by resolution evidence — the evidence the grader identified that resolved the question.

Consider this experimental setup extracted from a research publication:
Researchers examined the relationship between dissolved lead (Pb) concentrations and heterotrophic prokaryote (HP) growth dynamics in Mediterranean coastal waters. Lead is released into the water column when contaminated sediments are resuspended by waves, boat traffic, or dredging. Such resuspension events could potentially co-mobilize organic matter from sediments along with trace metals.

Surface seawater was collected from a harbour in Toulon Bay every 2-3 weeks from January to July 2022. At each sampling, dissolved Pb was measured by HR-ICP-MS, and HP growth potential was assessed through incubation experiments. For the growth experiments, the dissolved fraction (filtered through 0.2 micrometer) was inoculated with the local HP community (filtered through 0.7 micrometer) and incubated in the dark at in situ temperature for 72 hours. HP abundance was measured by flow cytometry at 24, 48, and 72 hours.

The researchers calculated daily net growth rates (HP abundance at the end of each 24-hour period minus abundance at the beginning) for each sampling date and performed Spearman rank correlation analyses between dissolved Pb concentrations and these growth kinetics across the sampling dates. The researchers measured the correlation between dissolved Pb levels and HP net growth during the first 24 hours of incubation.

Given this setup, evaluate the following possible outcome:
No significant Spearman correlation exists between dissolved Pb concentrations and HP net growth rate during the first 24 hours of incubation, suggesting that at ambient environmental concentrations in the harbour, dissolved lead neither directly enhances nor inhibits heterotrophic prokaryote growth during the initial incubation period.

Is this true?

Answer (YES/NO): NO